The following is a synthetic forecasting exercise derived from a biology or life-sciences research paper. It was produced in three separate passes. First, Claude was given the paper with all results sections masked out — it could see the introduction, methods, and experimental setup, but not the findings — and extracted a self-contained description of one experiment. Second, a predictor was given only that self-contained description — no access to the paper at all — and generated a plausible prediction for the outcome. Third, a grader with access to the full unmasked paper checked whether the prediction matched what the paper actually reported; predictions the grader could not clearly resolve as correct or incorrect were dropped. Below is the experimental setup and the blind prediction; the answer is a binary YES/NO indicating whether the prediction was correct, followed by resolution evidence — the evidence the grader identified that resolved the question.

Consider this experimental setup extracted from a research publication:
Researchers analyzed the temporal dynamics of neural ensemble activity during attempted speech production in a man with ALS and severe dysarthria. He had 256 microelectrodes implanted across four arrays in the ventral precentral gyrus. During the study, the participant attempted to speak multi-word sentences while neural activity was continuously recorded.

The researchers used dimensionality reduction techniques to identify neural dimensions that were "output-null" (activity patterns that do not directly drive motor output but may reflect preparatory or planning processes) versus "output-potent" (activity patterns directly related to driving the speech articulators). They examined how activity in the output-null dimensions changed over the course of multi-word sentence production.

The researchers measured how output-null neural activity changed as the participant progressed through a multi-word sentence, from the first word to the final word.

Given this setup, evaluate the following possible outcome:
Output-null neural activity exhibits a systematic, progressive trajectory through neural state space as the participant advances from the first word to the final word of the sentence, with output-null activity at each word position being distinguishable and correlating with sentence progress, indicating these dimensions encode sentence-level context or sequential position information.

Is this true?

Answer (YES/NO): YES